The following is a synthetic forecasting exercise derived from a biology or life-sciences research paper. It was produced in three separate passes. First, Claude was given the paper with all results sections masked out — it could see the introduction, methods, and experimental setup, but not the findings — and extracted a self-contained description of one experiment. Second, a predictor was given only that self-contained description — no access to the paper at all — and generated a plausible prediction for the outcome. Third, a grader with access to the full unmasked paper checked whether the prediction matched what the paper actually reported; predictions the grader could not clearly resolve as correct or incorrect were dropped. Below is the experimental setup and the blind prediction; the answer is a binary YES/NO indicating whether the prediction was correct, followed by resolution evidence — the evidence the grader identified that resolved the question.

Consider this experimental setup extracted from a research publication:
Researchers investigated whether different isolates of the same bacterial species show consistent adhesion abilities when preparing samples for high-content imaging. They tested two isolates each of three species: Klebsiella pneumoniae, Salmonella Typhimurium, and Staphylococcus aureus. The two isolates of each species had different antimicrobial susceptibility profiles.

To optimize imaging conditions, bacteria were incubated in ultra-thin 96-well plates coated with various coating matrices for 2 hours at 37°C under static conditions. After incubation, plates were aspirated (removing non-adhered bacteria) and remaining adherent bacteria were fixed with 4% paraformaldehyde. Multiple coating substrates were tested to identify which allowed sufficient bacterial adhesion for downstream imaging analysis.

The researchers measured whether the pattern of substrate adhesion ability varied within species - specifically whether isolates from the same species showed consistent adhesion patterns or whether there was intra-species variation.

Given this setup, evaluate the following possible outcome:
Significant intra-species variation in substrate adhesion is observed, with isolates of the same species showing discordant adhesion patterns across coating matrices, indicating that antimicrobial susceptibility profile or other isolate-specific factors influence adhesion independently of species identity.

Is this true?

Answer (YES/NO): NO